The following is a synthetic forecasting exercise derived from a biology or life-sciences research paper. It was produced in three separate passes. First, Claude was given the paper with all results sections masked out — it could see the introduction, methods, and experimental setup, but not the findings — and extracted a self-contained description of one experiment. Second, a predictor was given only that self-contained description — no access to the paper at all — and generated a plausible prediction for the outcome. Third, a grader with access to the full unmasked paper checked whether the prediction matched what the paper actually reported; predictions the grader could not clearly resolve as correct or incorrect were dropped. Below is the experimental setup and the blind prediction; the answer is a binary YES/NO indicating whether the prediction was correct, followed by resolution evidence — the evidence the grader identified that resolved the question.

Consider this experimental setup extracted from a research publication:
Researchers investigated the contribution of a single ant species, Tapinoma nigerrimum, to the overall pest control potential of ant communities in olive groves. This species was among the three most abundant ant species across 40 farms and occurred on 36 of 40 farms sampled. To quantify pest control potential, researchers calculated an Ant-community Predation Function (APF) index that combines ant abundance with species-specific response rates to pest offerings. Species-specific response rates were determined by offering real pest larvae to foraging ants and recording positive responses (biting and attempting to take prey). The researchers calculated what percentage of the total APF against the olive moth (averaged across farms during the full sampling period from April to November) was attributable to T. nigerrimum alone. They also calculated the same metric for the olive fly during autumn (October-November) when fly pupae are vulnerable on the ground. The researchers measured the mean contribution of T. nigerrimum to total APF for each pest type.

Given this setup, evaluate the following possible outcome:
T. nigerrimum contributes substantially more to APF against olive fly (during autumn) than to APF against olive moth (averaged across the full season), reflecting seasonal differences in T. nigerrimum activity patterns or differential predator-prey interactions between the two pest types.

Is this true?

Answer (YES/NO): NO